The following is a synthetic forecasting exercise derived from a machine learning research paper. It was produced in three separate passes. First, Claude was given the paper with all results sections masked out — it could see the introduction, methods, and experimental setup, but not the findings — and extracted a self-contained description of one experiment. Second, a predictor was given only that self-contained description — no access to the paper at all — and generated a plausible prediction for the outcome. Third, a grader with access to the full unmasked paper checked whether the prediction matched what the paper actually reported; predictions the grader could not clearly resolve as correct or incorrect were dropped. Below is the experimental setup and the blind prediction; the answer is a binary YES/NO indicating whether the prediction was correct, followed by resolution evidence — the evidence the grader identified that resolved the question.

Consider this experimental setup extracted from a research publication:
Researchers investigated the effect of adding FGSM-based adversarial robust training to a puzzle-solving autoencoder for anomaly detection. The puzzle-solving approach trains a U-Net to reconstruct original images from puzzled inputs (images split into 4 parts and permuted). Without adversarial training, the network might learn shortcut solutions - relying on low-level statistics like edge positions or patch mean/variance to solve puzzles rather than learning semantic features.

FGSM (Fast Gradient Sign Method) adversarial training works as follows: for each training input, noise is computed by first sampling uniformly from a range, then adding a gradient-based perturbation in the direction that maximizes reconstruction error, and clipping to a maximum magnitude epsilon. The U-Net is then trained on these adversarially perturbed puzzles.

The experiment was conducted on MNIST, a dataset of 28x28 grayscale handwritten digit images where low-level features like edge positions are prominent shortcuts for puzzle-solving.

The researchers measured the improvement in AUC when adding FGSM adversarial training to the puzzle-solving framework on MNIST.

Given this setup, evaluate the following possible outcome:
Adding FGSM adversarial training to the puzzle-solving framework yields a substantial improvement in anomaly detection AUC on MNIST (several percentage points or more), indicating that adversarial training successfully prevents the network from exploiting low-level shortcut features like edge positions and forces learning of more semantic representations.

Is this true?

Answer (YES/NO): NO